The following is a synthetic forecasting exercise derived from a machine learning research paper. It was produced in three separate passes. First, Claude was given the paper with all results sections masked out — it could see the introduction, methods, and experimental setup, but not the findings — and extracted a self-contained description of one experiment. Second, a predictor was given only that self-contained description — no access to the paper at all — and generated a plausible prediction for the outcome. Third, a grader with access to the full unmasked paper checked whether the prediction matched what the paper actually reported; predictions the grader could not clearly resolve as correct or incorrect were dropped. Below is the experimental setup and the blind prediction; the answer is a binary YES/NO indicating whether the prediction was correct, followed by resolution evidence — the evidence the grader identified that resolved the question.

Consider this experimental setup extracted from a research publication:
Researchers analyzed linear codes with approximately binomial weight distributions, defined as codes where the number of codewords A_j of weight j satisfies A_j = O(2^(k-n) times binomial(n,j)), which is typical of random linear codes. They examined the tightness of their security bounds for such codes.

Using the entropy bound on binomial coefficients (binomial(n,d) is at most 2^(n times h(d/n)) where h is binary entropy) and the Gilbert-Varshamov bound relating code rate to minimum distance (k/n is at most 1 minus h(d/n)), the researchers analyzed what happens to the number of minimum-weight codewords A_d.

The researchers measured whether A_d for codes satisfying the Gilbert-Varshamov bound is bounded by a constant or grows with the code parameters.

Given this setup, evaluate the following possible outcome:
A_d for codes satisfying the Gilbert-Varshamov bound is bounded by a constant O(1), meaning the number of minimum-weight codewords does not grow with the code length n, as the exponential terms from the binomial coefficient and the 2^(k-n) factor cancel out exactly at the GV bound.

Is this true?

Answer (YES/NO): YES